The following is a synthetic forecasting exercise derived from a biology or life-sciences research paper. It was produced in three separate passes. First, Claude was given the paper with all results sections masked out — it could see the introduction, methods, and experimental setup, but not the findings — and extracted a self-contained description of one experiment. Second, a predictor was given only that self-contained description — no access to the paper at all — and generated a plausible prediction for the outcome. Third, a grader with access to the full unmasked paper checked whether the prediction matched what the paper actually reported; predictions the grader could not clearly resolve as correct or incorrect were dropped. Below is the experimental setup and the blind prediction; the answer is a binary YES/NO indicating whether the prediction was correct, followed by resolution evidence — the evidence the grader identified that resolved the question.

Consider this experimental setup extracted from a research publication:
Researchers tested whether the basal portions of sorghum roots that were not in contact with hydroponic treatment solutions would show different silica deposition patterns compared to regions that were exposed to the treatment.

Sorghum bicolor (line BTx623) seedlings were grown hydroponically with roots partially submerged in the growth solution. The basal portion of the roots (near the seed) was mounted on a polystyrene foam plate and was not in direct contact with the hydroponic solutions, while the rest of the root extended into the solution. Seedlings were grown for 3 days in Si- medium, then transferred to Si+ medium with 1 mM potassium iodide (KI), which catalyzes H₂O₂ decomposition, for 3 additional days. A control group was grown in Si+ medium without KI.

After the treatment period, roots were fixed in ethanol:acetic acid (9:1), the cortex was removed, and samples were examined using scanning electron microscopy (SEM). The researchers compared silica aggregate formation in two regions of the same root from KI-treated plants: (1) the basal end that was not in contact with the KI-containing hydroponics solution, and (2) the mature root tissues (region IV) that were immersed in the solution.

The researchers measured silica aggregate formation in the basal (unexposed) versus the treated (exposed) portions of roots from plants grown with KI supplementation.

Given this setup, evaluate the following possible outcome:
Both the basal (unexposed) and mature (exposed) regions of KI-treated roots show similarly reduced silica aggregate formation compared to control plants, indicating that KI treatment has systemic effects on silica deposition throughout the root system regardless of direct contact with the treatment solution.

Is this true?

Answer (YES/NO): NO